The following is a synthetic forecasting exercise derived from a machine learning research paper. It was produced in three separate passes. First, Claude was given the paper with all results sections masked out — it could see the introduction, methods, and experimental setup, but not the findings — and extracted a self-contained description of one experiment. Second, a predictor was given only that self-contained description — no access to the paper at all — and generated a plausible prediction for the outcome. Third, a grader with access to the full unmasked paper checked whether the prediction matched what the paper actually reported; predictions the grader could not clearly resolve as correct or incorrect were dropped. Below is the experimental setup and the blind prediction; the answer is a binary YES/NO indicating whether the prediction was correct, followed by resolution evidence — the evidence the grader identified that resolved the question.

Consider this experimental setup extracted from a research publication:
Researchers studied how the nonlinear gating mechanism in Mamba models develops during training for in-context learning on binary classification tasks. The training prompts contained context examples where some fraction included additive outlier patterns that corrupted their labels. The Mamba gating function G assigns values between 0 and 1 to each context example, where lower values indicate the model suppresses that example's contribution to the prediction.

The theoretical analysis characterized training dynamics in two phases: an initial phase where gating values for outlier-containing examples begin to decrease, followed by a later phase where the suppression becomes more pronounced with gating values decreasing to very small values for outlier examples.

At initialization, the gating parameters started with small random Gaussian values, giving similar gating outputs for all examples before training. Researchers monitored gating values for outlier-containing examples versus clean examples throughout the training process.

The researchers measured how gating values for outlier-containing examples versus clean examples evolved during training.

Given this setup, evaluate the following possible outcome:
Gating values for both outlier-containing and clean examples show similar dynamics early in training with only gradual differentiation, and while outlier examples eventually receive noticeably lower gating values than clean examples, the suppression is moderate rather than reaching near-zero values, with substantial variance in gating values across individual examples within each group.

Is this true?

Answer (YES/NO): NO